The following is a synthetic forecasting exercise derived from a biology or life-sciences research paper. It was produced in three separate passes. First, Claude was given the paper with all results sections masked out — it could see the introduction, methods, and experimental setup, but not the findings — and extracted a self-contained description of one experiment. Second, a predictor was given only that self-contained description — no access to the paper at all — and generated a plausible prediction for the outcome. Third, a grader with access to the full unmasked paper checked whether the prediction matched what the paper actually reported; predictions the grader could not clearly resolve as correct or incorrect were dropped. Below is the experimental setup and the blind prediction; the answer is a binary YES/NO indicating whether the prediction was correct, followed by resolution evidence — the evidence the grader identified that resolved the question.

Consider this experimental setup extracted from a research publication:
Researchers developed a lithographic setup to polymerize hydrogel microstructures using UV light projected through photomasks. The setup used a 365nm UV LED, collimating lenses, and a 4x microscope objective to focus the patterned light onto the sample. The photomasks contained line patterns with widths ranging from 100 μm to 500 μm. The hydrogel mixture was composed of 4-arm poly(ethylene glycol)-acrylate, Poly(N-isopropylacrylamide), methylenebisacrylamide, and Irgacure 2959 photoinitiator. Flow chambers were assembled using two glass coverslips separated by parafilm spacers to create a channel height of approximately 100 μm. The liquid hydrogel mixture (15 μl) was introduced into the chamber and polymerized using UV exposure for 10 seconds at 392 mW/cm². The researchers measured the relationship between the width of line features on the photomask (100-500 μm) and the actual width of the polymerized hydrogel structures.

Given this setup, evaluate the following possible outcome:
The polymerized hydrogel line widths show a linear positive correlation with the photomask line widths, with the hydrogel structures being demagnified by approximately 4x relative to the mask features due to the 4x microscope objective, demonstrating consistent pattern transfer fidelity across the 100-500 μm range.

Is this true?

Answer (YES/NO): NO